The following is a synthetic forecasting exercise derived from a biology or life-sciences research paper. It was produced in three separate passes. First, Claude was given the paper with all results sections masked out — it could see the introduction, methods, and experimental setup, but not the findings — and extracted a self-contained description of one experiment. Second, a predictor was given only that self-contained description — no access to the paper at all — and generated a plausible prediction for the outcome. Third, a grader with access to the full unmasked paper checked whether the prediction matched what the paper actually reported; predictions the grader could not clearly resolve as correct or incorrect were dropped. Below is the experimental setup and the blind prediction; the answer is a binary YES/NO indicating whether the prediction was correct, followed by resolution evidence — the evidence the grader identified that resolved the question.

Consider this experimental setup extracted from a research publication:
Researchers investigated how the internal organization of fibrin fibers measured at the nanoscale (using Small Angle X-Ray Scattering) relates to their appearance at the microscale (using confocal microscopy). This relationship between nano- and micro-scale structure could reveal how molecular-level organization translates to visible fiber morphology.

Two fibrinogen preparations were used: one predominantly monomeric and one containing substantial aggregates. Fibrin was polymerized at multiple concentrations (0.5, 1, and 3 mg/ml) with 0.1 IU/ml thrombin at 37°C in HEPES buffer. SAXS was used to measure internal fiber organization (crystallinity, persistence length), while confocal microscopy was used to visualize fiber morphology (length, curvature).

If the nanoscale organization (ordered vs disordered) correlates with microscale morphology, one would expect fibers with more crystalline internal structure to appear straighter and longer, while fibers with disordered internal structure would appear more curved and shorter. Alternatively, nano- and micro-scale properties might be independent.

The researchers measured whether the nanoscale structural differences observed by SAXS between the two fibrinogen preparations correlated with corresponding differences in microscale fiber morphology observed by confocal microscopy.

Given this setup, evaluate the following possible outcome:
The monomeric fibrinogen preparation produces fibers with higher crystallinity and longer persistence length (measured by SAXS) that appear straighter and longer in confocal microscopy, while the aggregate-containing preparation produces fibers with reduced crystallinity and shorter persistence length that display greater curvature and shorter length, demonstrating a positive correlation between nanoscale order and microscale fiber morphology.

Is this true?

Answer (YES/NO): YES